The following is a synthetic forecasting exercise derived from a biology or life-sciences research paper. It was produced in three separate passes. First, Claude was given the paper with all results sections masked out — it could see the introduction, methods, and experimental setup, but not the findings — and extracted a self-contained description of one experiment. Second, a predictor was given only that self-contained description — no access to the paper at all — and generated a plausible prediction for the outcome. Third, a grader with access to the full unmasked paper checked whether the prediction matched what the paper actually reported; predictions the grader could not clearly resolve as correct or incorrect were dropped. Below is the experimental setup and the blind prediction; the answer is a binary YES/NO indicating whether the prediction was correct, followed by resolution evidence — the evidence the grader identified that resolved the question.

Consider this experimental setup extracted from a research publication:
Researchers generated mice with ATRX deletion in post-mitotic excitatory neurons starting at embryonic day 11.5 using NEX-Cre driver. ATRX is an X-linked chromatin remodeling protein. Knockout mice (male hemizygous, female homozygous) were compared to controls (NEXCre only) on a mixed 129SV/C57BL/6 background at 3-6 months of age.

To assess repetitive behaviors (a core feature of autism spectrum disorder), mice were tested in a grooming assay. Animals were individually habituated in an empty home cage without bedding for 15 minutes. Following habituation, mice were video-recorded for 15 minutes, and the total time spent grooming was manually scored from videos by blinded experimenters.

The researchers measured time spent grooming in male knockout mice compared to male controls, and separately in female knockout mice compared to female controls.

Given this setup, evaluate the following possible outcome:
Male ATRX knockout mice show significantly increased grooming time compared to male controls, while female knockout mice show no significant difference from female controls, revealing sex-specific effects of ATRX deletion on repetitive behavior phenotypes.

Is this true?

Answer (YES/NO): NO